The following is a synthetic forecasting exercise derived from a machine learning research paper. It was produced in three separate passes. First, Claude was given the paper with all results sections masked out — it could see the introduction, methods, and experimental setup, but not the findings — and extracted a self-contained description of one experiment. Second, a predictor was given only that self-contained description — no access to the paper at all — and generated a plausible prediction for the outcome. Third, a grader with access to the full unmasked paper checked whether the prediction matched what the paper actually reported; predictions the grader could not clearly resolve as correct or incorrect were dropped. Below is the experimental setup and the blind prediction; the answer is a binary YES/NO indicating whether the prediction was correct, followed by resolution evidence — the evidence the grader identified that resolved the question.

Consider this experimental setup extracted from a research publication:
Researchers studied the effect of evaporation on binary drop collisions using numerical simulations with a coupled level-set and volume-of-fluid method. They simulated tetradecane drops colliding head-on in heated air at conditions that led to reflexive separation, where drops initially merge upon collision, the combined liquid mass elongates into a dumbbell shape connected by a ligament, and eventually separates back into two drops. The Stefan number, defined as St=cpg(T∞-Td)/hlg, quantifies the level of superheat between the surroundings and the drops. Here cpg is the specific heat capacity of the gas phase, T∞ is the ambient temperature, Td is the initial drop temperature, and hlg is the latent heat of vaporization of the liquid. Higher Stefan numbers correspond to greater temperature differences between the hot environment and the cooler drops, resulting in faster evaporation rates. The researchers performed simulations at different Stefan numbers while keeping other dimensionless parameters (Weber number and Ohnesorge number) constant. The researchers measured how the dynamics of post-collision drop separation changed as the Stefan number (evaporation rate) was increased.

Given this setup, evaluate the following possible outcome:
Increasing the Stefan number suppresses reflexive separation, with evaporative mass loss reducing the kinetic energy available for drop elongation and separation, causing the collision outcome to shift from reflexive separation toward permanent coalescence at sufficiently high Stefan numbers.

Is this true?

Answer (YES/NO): NO